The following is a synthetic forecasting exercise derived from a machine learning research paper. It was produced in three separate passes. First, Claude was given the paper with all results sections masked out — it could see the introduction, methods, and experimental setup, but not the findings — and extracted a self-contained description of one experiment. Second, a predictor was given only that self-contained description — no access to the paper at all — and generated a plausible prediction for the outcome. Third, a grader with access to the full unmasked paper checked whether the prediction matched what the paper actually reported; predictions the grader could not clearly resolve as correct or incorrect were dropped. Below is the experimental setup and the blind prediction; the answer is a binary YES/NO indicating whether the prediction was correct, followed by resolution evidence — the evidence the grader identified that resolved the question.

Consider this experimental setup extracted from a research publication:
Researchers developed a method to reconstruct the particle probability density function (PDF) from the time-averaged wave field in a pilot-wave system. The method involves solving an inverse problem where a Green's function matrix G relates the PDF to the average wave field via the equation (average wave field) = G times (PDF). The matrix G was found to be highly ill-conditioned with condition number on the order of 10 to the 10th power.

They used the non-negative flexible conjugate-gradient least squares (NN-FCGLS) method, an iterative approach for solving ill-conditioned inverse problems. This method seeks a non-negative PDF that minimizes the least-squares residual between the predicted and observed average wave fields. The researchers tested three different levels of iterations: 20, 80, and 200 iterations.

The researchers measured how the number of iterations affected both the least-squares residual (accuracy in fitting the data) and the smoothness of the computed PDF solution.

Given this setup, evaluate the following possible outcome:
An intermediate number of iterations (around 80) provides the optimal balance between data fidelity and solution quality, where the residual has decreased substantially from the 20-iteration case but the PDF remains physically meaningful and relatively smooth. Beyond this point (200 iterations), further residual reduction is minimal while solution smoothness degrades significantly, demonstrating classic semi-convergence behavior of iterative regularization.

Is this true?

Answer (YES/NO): YES